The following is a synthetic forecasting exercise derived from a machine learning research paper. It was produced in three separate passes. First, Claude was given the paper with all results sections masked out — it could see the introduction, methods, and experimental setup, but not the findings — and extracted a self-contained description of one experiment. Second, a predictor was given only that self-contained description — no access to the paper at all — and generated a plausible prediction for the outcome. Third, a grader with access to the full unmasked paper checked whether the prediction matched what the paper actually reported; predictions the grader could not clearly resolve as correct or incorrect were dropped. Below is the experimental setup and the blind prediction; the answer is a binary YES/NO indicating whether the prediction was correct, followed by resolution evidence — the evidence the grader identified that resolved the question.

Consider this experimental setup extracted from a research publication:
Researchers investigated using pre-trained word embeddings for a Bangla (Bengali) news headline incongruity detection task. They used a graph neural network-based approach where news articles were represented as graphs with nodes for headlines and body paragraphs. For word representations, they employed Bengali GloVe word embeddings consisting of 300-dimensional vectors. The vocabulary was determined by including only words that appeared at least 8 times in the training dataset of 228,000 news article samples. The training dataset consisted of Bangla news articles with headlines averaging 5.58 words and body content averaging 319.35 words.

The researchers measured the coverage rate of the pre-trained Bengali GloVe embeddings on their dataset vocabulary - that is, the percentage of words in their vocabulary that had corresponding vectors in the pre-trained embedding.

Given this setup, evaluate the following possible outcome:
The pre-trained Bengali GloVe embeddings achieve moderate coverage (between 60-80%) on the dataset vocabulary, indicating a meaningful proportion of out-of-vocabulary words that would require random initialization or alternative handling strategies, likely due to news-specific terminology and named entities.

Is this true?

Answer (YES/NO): NO